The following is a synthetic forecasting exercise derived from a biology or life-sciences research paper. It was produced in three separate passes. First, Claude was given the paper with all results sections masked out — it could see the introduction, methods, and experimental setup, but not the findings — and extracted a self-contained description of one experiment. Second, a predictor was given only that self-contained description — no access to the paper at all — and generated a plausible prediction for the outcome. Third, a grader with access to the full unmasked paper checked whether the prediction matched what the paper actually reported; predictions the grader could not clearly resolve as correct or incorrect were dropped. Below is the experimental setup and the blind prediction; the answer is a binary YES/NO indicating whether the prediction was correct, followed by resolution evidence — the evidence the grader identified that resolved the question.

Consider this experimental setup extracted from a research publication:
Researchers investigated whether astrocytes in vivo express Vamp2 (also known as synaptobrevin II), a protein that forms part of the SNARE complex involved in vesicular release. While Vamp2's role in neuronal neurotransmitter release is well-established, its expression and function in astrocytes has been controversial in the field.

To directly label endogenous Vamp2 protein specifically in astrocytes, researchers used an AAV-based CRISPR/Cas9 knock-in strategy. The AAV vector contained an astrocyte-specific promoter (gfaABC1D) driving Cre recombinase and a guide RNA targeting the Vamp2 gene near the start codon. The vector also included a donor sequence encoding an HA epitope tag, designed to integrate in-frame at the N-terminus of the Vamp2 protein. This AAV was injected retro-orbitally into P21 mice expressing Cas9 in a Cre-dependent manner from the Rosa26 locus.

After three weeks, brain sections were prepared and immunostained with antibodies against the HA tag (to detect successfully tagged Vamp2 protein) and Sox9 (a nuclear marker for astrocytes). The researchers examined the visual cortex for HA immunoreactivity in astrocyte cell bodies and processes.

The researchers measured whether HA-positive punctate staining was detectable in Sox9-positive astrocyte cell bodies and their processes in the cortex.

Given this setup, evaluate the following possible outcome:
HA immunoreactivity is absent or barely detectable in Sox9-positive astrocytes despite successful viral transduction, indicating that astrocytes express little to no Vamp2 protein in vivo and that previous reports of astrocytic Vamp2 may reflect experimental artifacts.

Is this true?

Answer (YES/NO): NO